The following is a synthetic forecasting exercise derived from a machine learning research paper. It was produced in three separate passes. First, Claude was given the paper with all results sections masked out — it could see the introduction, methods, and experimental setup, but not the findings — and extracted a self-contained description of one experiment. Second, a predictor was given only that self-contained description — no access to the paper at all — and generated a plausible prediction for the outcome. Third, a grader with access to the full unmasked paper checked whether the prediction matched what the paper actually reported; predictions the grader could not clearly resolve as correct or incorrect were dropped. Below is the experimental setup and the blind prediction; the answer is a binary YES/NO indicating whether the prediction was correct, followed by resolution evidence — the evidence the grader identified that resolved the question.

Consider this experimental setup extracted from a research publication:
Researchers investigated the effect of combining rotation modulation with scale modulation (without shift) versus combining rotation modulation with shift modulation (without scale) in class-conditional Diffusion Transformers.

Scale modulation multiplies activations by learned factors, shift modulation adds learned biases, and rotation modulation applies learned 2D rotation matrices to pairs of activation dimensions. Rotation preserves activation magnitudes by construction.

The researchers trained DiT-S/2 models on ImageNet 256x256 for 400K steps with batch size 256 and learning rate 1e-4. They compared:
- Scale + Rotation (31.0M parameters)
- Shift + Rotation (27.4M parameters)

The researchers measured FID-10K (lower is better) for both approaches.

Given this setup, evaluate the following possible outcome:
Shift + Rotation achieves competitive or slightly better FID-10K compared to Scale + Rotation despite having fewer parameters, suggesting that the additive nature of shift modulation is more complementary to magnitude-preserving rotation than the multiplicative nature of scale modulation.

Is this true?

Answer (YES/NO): NO